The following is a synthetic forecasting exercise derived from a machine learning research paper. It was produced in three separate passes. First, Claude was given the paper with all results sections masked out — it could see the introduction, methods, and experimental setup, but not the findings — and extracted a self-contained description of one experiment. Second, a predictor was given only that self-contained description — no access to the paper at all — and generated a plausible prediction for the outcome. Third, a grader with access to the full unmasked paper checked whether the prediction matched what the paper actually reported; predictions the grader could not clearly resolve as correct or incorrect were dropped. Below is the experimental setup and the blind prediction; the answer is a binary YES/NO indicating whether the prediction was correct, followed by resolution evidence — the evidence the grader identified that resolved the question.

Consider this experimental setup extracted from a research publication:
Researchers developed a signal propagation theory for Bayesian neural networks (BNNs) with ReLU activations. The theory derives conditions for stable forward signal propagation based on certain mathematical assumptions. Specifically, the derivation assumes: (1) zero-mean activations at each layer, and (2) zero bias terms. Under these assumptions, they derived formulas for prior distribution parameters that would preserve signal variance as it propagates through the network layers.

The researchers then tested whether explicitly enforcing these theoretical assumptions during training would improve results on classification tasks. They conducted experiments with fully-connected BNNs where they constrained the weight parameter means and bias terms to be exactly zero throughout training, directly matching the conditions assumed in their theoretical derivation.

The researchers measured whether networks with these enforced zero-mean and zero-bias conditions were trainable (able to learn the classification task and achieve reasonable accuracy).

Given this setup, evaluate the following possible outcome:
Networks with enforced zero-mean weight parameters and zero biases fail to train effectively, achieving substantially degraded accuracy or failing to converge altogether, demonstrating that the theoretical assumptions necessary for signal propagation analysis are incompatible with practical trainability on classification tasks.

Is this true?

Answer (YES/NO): YES